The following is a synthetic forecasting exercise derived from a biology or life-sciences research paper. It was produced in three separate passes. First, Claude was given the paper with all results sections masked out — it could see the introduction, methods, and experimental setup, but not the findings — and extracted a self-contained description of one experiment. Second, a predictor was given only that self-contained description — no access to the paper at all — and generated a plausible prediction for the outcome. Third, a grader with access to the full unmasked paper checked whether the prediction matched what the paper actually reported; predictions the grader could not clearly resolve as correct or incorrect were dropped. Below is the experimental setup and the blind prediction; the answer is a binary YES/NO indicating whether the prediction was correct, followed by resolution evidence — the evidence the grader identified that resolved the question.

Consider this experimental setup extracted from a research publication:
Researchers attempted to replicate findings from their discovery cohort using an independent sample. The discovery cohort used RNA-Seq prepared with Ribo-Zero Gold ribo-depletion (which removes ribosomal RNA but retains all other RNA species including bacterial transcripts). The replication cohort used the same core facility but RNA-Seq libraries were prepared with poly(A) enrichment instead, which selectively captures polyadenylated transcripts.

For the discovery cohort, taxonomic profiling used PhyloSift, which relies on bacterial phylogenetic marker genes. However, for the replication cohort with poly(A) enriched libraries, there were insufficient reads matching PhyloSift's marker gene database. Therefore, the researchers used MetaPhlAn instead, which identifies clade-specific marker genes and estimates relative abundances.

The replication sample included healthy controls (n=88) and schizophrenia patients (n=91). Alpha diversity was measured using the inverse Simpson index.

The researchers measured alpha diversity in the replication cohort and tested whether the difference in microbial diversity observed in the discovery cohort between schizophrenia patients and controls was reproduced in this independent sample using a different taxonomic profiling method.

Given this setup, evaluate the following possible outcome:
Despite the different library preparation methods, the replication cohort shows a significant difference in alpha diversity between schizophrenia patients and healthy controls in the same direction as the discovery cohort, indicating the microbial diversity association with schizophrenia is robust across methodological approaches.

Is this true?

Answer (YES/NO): YES